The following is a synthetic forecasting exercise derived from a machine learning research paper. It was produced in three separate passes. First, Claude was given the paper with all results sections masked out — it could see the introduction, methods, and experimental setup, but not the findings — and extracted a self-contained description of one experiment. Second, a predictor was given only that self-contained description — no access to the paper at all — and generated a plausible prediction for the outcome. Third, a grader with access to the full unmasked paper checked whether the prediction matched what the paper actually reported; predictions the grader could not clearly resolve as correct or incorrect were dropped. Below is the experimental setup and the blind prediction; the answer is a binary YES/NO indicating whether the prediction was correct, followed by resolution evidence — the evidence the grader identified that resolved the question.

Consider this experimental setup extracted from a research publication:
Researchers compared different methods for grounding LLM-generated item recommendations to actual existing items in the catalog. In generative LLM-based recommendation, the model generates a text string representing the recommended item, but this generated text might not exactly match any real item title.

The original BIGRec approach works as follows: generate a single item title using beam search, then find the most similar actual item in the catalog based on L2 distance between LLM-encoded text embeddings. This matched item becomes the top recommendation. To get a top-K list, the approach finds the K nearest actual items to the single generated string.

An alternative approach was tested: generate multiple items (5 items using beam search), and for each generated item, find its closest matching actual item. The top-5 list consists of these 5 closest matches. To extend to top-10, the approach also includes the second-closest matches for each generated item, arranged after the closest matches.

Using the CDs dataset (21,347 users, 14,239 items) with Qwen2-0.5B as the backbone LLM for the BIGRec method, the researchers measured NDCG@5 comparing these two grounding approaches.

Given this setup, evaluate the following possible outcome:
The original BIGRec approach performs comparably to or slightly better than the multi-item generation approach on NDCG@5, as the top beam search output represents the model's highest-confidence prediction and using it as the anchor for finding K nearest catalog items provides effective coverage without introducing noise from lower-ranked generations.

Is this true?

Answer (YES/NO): NO